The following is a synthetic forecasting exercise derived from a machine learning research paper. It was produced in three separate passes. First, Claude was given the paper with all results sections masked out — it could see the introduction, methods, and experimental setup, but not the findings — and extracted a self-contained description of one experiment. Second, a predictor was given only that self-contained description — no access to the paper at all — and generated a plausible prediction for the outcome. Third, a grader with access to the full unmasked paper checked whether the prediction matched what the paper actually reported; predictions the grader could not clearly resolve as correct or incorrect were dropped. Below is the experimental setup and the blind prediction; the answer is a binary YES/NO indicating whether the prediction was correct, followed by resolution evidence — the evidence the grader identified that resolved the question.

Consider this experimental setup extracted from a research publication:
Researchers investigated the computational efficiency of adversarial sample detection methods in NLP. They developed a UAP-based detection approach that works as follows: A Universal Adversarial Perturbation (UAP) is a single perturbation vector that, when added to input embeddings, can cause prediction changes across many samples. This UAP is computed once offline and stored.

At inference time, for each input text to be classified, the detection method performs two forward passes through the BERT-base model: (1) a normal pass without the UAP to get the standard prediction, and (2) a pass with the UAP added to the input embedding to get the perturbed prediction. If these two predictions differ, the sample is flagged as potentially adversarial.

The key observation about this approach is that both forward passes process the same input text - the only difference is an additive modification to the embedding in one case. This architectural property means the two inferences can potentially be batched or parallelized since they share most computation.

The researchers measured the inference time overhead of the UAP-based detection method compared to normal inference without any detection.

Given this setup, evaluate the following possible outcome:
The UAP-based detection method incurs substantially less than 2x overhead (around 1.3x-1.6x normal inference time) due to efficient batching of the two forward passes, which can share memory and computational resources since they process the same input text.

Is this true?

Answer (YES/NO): NO